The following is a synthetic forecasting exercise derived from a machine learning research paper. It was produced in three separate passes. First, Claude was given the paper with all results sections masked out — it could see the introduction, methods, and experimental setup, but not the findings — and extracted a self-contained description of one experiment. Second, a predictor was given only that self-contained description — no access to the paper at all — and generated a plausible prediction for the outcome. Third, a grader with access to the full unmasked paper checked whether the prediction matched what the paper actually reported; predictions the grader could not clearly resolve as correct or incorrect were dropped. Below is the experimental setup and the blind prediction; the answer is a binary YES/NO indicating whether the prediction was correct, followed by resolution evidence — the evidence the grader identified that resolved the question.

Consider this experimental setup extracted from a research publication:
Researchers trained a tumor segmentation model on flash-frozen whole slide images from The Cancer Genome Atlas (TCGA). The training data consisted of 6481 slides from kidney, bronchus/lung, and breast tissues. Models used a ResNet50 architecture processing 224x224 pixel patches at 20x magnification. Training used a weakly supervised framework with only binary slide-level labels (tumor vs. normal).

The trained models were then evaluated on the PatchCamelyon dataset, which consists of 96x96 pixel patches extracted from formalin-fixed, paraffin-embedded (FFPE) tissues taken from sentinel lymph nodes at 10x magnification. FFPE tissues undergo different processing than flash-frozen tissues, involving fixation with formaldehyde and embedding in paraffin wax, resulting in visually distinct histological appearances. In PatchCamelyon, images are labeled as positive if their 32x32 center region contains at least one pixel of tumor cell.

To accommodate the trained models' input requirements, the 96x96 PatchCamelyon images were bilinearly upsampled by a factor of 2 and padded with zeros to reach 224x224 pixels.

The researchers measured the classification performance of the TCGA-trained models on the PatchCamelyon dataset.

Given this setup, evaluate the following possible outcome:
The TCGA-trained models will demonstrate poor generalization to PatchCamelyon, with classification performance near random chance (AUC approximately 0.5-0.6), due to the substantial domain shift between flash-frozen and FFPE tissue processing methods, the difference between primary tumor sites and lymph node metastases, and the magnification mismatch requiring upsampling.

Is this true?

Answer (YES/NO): NO